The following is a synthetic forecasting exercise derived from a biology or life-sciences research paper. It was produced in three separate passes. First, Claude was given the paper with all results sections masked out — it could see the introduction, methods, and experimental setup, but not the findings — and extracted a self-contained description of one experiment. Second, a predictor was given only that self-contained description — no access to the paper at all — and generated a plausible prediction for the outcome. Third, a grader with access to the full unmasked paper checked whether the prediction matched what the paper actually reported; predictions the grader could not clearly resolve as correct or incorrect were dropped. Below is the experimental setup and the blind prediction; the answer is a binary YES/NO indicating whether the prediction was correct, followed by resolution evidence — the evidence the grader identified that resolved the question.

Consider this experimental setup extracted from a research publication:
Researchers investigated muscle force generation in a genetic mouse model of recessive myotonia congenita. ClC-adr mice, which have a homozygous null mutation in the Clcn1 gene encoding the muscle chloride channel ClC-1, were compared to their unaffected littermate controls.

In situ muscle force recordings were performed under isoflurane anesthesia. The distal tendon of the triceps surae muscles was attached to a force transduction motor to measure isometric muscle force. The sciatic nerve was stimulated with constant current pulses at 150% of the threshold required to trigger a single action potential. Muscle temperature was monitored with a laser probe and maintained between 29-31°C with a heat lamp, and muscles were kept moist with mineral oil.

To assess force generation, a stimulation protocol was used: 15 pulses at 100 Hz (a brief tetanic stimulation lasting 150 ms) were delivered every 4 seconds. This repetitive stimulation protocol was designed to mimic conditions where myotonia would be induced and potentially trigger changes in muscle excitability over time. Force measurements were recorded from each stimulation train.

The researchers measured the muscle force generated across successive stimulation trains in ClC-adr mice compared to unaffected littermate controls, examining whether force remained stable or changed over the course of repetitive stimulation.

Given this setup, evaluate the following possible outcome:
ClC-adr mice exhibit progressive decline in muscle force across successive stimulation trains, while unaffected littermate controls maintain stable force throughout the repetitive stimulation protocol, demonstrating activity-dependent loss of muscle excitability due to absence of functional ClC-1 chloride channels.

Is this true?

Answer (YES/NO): NO